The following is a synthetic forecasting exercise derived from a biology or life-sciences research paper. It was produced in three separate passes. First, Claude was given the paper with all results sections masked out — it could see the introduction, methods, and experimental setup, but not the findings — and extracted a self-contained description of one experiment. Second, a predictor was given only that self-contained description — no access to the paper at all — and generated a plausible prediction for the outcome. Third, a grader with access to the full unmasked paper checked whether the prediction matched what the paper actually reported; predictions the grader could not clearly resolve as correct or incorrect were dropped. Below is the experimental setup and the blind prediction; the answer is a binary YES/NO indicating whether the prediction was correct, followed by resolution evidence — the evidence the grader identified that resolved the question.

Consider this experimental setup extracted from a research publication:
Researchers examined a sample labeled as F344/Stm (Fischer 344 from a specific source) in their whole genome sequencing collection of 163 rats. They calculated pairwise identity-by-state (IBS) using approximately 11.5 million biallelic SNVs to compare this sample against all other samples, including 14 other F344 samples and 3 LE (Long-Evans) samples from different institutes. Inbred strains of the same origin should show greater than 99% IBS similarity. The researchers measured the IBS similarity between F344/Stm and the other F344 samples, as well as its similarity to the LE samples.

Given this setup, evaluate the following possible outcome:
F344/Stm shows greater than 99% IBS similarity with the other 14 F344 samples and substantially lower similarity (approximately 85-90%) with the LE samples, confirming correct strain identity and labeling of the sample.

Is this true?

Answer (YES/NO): NO